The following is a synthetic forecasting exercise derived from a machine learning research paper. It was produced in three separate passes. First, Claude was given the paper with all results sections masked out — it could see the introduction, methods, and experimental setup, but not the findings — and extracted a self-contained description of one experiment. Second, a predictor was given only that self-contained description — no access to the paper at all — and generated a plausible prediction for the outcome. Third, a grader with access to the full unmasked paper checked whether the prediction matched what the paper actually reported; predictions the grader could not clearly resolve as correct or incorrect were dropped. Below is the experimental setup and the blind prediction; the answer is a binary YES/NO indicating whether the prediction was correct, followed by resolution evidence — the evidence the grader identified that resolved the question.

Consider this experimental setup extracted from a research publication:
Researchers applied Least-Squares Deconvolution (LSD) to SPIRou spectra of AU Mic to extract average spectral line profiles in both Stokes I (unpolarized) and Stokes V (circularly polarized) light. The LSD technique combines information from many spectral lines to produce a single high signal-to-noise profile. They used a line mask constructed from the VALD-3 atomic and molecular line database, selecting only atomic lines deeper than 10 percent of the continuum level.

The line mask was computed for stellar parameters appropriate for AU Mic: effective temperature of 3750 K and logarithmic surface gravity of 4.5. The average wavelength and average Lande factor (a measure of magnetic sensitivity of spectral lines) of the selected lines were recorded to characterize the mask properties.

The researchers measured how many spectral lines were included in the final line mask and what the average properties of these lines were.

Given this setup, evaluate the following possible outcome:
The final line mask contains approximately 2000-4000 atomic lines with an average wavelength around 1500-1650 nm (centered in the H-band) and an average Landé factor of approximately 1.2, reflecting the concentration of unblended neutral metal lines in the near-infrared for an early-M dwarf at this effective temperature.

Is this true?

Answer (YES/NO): NO